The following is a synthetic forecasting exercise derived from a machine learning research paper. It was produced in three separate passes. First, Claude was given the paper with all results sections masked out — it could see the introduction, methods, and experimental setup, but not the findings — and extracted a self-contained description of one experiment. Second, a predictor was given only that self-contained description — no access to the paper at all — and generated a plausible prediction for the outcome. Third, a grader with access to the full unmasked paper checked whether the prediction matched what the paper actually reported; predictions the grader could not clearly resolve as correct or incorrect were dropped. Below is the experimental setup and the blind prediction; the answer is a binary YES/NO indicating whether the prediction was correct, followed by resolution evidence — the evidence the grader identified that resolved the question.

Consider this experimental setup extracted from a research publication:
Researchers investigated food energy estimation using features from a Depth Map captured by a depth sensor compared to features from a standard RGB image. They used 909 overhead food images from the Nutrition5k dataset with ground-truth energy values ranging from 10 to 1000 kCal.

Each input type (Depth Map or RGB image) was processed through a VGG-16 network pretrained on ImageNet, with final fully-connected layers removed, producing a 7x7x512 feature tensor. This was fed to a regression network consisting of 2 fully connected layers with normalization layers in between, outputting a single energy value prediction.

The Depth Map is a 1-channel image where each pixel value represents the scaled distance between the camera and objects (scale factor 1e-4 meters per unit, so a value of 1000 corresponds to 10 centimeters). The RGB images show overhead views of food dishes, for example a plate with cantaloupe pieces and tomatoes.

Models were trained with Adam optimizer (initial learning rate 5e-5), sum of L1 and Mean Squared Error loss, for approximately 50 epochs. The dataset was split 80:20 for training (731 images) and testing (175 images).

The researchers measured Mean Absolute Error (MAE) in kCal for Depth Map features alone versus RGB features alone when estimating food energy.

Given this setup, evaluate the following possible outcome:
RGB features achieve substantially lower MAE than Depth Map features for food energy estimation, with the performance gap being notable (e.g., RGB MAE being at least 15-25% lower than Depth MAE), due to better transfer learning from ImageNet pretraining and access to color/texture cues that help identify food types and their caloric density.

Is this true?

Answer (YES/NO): YES